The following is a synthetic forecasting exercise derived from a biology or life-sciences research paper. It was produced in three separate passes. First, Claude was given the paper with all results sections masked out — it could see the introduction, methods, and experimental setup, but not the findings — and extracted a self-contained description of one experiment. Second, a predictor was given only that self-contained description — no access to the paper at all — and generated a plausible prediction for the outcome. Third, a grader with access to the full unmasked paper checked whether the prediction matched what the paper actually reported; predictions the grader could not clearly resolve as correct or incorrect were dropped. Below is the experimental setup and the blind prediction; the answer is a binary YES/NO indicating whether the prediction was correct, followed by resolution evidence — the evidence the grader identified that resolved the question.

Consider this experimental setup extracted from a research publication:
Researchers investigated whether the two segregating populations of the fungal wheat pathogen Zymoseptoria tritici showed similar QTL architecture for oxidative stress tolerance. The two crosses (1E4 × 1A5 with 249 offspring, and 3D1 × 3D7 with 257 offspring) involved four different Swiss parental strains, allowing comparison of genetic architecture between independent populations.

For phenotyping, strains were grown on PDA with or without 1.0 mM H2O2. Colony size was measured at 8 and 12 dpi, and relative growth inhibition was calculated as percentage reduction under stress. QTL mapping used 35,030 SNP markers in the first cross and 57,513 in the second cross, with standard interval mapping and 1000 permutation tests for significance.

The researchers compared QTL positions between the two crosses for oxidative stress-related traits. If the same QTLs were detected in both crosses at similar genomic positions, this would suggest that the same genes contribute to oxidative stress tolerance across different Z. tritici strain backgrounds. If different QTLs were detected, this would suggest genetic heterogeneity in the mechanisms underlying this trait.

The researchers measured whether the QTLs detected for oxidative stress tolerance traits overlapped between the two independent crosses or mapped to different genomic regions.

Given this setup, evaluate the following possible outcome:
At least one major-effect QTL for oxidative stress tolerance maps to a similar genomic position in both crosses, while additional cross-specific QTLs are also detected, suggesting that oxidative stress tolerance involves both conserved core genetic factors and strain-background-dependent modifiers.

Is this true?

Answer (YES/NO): NO